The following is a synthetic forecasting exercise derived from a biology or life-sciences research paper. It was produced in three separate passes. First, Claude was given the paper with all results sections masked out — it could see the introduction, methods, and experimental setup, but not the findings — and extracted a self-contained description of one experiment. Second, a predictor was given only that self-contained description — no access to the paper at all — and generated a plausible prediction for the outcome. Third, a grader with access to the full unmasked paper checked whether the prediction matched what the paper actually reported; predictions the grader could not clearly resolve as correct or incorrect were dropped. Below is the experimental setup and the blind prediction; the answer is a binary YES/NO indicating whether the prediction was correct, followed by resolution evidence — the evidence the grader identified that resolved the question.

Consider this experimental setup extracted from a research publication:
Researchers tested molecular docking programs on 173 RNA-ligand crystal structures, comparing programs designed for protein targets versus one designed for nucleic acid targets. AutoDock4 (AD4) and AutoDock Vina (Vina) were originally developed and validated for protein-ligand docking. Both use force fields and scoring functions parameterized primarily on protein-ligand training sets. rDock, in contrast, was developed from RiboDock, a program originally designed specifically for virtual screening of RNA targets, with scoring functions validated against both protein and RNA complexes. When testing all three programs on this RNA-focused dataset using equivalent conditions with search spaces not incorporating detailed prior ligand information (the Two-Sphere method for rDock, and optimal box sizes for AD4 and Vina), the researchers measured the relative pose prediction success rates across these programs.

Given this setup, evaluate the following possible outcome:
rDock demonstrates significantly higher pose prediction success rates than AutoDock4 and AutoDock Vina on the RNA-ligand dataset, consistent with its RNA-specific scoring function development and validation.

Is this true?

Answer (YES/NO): NO